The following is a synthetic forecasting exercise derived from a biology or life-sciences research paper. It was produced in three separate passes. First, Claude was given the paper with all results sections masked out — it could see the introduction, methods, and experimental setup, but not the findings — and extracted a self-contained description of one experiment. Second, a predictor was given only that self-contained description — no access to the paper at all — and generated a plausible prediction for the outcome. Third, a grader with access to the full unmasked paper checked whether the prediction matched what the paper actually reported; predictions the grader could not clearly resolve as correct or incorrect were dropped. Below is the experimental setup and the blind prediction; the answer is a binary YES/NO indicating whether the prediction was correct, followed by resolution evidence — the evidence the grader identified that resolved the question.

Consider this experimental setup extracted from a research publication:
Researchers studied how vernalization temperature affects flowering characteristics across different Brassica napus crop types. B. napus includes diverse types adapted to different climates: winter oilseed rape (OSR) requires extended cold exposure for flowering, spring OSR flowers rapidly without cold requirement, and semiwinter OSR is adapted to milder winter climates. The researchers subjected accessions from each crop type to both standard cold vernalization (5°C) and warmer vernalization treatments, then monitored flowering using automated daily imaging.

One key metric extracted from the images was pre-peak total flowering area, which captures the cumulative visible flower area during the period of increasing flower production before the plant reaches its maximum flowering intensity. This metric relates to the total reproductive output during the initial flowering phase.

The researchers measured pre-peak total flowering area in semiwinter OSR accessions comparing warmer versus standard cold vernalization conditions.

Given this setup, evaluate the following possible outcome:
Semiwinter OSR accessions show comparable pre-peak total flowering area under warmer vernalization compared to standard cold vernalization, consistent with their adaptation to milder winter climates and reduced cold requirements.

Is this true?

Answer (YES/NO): NO